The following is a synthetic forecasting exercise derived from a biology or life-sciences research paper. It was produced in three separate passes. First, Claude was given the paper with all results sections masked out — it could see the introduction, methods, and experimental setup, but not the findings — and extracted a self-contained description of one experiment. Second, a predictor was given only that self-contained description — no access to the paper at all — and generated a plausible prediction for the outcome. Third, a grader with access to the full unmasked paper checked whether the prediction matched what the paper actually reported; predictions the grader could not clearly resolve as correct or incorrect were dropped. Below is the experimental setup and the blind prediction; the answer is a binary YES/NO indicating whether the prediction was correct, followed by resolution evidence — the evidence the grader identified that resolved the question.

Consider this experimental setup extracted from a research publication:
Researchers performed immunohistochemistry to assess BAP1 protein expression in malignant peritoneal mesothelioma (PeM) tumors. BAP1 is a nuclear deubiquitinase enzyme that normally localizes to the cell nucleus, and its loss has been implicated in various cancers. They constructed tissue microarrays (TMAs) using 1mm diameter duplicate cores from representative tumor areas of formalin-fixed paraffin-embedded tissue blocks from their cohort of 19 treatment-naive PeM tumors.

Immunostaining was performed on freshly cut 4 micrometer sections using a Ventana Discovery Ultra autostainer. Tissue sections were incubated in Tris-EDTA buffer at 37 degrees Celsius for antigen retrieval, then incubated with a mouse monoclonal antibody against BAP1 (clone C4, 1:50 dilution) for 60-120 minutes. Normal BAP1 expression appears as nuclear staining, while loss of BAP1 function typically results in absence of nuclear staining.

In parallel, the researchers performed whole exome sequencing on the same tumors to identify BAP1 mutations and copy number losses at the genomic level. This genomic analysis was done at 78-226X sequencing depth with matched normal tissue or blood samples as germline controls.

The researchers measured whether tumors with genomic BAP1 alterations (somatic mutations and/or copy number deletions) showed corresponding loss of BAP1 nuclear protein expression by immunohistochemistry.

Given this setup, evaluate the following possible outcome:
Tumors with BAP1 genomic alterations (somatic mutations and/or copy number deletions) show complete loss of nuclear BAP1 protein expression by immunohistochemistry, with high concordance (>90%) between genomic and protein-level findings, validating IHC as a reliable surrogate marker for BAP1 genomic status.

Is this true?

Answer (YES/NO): NO